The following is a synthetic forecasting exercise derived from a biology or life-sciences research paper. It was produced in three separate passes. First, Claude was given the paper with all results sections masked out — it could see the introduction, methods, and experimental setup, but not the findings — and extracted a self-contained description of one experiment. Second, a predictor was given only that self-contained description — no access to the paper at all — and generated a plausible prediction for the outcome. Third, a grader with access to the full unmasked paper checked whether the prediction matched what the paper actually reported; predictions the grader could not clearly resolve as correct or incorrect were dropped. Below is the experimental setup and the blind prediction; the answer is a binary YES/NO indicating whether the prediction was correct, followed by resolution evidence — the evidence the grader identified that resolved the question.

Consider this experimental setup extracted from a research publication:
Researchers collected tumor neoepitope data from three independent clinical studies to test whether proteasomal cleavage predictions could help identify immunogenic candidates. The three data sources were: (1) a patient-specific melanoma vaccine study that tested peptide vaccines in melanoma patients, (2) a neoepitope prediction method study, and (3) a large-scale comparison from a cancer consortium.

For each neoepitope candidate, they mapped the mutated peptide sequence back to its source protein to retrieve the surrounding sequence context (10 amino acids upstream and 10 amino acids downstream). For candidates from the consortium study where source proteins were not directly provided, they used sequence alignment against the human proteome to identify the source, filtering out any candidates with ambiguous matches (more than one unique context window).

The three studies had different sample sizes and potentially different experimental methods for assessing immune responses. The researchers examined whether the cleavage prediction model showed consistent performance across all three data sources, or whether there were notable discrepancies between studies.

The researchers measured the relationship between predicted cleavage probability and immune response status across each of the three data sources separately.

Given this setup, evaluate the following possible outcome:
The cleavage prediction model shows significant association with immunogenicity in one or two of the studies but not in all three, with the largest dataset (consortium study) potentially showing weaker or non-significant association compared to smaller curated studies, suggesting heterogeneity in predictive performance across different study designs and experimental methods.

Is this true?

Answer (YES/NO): NO